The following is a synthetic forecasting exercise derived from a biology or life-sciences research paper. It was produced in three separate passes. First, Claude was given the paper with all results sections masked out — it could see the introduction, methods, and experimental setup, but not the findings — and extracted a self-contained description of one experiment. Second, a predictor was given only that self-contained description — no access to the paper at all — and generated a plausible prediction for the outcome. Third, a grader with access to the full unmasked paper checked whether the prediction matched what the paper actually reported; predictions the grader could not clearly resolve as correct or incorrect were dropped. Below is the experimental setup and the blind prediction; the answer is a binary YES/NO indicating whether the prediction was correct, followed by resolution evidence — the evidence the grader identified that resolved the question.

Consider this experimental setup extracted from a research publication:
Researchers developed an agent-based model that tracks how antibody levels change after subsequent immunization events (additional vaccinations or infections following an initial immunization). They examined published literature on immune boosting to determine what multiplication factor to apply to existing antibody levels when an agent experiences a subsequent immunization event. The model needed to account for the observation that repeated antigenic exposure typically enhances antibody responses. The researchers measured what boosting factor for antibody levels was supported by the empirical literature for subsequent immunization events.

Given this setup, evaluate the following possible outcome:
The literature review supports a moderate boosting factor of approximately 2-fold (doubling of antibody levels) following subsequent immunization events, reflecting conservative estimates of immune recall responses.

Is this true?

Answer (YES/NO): NO